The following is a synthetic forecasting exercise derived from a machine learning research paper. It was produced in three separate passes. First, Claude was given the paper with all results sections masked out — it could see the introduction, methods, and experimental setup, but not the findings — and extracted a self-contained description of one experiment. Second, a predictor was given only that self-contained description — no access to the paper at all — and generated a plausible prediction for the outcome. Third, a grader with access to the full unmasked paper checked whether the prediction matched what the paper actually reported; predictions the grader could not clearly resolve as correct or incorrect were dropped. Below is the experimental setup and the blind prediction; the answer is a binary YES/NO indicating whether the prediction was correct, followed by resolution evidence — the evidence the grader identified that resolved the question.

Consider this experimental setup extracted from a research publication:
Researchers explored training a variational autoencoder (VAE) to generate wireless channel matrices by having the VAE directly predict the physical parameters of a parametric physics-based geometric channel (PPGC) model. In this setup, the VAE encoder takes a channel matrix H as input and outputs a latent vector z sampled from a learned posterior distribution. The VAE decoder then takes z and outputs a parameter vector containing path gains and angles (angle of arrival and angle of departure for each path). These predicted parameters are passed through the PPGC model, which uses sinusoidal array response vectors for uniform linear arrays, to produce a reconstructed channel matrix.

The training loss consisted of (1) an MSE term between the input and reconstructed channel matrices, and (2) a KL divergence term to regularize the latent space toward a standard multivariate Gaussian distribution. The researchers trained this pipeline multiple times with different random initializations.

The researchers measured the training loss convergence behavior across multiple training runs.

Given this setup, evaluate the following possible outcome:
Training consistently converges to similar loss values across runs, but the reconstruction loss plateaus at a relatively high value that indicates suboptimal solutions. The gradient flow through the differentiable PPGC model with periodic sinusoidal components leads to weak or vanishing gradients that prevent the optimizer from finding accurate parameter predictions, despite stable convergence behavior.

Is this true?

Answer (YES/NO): NO